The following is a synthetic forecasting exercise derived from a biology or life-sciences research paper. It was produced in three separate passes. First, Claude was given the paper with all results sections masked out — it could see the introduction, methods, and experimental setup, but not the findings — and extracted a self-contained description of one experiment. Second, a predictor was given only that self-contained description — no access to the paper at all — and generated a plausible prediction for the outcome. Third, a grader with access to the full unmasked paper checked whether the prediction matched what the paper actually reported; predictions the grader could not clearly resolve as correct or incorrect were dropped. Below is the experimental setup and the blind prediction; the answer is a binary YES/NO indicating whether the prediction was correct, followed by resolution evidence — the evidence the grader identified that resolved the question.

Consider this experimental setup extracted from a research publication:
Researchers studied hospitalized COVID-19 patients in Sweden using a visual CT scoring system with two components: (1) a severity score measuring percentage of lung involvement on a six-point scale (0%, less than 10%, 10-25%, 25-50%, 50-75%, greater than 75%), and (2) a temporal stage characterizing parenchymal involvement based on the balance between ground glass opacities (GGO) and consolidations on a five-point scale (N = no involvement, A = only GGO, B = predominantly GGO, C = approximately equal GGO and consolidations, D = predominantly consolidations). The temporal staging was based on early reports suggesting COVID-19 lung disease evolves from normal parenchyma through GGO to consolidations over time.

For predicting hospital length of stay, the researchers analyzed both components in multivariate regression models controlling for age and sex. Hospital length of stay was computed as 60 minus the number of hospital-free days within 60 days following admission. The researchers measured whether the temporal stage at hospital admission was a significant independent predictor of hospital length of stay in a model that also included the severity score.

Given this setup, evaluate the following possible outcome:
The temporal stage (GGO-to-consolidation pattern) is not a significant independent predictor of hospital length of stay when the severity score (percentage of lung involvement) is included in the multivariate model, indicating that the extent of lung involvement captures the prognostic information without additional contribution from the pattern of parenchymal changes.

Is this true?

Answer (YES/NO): NO